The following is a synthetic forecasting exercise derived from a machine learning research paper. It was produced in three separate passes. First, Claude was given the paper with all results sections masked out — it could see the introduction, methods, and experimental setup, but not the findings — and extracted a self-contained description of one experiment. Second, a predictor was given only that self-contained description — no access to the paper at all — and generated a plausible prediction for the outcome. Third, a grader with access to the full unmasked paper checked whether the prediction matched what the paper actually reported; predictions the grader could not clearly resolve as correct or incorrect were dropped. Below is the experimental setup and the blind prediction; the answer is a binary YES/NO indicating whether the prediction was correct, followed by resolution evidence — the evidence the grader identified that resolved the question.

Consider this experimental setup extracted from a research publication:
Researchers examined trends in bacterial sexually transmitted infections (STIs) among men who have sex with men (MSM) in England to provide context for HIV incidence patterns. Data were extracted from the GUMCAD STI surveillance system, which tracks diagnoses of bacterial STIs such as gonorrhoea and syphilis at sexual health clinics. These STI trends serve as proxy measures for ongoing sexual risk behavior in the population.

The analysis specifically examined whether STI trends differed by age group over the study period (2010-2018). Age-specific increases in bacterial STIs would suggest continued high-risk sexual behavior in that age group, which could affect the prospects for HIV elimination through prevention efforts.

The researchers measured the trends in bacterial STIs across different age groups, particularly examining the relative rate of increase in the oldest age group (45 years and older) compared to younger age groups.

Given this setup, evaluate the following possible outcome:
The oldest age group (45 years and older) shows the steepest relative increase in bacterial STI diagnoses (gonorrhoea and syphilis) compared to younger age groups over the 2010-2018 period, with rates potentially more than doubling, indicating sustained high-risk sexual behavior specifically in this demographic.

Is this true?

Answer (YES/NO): YES